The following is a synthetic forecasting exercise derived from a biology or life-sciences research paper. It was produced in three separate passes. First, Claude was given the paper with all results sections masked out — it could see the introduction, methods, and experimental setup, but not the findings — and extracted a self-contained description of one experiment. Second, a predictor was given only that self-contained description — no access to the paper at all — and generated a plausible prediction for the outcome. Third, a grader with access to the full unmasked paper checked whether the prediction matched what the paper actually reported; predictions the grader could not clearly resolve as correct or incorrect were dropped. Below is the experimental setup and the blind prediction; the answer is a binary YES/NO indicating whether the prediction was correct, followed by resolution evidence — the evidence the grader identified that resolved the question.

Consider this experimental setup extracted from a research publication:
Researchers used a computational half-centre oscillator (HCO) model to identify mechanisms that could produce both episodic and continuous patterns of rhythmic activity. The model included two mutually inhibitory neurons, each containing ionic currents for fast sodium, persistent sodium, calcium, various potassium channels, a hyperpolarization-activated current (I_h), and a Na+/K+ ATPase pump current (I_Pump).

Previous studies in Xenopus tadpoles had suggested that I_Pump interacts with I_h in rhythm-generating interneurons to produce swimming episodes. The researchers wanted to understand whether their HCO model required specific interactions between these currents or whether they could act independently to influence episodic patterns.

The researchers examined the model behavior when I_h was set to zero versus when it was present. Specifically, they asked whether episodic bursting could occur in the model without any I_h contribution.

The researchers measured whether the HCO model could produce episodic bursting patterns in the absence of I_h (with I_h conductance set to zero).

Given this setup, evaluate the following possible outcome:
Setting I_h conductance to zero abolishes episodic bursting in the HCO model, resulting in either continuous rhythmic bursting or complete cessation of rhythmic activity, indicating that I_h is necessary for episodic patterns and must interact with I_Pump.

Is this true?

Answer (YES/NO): YES